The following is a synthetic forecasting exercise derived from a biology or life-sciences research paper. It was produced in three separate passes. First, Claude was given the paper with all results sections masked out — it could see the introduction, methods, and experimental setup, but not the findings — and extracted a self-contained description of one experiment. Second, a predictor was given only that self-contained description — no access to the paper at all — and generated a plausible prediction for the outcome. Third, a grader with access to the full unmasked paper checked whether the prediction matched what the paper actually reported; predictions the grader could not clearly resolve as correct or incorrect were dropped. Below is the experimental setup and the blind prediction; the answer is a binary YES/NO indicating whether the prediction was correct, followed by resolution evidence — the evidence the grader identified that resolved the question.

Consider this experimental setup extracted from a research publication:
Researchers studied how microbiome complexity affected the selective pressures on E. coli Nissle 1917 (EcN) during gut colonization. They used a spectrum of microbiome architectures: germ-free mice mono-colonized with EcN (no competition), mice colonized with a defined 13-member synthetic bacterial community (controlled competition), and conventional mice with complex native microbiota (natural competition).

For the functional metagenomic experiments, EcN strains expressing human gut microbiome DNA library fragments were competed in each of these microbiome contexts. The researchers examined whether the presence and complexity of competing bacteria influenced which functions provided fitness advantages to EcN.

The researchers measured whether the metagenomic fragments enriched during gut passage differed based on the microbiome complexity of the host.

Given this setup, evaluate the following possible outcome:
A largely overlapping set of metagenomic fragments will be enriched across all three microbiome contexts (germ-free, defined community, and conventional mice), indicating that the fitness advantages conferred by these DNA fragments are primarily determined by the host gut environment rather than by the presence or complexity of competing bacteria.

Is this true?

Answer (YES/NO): NO